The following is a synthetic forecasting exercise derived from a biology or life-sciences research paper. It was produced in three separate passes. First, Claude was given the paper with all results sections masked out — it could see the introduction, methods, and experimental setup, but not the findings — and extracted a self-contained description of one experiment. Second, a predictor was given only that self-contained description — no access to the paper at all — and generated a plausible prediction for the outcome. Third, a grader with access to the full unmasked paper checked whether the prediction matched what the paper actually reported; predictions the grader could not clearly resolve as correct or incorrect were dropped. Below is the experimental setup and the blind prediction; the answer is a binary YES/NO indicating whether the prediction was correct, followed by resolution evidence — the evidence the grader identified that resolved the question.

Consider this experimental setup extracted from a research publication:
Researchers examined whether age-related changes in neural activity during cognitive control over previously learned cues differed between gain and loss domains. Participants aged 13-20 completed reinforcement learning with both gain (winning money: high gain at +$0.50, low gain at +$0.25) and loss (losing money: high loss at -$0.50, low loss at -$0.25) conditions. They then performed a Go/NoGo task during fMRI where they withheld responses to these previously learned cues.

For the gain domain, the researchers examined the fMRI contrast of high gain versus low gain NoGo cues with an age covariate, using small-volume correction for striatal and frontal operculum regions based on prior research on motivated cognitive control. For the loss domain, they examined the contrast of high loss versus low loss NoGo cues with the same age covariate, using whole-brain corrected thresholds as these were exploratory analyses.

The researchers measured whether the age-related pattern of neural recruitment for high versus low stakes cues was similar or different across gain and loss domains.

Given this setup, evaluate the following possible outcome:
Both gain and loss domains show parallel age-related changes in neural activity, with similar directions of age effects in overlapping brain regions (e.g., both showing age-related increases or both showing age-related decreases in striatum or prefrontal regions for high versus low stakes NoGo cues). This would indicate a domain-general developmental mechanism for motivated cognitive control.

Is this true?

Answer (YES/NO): NO